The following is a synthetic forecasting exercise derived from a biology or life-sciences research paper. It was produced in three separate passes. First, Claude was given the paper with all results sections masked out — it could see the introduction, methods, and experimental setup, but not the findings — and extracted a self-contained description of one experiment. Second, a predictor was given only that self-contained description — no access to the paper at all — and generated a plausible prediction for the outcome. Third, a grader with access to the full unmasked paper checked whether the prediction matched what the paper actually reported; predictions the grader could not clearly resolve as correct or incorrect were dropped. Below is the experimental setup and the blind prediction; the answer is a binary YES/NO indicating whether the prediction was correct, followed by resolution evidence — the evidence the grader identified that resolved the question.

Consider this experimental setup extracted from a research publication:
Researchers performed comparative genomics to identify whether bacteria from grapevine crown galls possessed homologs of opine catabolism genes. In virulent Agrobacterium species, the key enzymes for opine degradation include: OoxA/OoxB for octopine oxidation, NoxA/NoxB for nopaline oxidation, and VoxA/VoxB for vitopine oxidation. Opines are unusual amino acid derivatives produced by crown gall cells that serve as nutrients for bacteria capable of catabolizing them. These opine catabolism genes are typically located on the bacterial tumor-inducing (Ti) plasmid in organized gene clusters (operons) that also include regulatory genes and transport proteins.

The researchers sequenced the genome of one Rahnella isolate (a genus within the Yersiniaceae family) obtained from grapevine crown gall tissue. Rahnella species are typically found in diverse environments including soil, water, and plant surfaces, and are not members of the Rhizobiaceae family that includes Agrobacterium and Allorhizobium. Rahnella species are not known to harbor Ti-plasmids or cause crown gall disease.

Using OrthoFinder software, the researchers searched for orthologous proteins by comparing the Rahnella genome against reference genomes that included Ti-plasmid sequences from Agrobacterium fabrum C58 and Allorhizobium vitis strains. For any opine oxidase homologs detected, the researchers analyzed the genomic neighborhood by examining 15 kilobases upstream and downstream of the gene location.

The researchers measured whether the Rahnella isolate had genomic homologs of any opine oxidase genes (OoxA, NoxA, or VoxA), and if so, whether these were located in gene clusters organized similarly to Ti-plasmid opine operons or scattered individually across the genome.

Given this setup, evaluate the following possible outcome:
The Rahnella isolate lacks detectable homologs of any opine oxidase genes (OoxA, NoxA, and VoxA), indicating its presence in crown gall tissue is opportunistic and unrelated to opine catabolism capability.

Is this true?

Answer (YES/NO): NO